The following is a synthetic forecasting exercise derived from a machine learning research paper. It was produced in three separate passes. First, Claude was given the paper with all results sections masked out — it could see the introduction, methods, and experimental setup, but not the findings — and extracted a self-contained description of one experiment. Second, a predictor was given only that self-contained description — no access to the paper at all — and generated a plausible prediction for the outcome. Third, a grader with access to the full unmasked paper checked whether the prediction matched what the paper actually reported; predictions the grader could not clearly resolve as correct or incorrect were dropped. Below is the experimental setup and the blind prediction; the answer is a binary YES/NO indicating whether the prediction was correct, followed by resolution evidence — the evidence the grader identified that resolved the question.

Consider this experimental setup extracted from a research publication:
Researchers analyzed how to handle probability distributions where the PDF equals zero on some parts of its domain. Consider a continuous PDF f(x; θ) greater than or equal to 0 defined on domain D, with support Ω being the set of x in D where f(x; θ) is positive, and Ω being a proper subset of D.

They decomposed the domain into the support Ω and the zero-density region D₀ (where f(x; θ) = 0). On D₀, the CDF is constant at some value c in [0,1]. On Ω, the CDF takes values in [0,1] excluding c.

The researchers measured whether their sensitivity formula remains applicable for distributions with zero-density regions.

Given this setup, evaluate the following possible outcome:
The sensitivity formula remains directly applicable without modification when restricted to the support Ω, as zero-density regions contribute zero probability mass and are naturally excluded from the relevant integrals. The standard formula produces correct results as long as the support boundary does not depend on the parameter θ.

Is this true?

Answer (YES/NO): YES